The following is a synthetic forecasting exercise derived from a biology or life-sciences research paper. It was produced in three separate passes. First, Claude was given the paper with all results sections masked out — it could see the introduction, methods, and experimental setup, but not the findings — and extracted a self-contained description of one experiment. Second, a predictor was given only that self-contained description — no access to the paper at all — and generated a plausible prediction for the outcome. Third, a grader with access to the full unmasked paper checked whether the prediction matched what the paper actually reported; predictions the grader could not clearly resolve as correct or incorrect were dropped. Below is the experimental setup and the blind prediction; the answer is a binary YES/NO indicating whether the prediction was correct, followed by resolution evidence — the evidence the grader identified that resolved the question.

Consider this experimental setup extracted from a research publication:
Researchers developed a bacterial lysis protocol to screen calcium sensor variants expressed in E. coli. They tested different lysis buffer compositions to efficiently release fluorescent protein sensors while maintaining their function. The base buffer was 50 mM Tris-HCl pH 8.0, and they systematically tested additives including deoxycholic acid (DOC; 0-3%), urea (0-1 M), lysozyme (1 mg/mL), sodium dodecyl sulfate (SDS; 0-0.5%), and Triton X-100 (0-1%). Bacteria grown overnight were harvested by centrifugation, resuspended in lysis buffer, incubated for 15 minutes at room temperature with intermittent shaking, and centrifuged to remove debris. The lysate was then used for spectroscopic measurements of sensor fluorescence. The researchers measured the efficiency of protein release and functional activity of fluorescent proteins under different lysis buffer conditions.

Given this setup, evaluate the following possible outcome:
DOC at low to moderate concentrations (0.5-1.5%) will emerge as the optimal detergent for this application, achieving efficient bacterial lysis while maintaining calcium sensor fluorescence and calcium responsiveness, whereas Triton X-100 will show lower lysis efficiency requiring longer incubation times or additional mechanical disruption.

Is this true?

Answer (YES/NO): NO